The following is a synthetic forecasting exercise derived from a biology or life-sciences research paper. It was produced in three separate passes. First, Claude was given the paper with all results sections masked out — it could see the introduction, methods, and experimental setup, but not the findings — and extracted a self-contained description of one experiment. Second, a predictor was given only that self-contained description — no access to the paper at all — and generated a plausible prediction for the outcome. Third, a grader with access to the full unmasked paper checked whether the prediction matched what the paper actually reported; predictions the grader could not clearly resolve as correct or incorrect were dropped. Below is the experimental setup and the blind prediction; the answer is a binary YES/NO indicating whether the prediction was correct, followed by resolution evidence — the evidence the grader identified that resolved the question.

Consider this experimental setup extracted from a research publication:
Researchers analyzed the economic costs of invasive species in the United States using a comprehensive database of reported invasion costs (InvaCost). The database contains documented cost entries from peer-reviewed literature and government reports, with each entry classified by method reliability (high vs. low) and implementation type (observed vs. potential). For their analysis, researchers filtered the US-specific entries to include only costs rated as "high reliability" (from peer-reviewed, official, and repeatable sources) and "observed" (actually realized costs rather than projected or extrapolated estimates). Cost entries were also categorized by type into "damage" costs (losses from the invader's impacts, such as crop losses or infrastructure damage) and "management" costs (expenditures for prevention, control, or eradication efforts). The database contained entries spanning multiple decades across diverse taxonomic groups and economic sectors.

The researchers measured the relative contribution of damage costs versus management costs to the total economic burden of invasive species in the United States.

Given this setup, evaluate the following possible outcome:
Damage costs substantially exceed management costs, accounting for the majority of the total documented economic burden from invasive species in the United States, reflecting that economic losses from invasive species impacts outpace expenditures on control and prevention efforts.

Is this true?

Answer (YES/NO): YES